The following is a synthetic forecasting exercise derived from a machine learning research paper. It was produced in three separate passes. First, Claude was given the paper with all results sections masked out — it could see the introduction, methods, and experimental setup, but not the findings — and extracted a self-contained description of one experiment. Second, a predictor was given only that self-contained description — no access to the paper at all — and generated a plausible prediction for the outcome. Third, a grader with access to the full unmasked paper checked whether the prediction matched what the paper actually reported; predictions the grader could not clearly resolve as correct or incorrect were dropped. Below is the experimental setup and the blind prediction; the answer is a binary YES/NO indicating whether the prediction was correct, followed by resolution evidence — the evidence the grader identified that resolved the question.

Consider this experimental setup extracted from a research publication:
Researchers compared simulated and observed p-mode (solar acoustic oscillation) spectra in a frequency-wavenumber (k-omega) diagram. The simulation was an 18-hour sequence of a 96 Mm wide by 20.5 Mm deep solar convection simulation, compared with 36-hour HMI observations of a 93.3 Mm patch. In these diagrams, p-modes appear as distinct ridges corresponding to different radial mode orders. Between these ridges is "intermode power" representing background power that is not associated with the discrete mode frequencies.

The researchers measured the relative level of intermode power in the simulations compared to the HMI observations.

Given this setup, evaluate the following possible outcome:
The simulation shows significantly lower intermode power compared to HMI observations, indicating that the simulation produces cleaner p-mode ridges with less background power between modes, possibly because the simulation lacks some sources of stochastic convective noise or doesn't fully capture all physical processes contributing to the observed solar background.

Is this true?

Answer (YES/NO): NO